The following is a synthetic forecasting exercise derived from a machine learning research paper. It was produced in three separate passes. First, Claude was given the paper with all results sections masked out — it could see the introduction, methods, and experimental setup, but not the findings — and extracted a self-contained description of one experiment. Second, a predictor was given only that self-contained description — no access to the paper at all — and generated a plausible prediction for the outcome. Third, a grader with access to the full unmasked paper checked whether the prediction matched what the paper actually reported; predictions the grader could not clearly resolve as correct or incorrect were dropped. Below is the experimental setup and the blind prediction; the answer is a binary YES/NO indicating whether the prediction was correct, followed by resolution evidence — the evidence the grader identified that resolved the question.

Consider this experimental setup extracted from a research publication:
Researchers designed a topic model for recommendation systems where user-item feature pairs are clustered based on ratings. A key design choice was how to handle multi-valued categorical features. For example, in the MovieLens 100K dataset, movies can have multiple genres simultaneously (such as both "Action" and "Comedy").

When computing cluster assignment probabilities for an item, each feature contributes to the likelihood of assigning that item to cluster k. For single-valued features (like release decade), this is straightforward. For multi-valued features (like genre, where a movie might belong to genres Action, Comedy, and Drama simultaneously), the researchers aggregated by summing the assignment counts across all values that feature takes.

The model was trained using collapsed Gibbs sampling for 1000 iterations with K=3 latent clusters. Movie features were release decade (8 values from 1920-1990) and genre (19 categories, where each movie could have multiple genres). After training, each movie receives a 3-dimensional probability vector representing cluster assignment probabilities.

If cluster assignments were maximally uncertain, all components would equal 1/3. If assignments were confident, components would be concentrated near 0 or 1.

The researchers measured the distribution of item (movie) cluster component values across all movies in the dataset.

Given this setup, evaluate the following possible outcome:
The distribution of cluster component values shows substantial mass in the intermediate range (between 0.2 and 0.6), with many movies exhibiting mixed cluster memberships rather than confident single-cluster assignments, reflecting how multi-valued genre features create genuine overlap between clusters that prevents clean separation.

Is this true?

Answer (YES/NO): NO